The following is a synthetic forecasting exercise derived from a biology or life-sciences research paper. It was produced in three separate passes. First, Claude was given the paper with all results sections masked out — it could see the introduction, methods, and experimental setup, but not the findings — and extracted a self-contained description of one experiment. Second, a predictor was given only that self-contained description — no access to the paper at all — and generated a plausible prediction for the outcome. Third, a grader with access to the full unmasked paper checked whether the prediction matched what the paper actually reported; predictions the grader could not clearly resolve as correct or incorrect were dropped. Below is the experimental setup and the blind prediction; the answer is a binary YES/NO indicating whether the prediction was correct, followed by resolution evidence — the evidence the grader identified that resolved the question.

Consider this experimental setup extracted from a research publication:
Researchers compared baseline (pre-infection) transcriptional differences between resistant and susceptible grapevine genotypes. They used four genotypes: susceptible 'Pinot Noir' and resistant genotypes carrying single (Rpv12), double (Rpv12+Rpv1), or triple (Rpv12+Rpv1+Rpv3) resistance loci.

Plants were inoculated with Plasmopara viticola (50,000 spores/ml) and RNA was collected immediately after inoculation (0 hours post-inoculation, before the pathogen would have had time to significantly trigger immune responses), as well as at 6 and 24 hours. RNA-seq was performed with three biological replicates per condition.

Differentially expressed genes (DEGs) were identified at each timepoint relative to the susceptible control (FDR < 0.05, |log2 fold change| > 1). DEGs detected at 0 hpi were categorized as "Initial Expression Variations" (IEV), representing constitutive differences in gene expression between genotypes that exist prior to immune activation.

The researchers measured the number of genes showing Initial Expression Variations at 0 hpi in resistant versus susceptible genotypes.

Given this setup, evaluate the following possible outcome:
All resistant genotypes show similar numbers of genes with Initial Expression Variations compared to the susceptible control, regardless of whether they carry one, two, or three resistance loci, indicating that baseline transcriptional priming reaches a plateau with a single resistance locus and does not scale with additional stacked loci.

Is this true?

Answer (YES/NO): NO